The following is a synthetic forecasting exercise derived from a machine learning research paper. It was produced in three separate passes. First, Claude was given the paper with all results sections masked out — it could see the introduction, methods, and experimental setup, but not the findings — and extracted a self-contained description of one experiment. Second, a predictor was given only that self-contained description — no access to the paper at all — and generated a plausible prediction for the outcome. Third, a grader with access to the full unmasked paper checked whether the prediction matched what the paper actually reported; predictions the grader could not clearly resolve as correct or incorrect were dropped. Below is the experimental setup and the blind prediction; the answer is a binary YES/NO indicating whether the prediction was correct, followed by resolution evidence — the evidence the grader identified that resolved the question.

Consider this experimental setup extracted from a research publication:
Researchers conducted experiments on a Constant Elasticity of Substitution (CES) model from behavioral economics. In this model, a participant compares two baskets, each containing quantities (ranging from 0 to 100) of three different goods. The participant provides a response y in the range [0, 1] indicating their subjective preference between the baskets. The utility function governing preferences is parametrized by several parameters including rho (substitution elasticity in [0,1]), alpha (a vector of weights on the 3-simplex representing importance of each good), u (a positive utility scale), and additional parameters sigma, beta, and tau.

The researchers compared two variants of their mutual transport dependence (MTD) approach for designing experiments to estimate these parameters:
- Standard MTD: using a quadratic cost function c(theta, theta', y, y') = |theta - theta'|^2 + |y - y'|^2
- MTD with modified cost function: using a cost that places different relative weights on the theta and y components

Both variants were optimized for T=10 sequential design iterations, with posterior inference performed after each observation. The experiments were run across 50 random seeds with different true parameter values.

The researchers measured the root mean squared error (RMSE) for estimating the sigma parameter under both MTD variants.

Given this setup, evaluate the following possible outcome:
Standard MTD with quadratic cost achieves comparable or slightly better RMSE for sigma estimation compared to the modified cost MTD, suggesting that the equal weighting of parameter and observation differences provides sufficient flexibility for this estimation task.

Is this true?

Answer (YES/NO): NO